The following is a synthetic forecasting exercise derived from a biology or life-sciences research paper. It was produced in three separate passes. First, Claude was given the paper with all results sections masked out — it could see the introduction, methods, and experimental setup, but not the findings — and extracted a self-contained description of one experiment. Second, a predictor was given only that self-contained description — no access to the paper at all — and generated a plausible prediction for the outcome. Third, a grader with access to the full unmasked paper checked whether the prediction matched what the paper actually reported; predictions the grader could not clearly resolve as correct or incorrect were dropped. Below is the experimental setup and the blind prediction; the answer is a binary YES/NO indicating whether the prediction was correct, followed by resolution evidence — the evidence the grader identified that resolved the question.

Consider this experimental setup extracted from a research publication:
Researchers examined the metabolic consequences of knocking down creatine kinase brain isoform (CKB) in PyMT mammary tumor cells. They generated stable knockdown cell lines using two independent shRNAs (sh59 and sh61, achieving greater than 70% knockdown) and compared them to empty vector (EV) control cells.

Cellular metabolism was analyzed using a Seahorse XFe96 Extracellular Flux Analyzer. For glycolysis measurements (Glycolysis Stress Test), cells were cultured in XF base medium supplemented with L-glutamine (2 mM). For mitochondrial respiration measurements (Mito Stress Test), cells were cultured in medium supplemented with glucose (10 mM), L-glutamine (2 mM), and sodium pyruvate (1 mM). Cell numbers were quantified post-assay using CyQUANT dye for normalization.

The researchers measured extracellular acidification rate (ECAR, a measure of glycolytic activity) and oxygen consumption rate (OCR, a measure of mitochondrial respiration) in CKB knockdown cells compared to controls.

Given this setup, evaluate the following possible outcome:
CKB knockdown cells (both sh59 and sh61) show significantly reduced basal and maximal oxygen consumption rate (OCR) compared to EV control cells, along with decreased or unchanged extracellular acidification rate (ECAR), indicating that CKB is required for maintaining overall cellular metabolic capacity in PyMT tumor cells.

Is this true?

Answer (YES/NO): NO